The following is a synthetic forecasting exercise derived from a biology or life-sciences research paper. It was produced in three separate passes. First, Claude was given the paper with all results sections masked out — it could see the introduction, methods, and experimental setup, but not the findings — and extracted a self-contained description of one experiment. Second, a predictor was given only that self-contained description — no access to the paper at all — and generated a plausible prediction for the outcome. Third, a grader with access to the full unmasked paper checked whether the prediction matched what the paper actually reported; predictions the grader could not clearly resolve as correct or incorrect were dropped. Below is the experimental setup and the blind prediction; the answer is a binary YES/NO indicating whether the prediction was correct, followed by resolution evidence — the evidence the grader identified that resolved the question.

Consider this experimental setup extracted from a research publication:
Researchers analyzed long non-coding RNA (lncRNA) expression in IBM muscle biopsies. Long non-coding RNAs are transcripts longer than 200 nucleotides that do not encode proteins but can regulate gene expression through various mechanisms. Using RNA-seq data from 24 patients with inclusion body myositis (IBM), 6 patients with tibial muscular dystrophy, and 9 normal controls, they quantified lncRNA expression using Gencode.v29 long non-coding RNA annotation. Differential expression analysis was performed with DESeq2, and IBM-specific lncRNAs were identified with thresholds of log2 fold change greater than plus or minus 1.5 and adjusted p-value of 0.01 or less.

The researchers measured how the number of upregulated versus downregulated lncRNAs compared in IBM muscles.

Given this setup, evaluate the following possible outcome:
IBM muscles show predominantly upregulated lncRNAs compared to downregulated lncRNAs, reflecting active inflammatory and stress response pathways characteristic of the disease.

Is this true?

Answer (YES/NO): YES